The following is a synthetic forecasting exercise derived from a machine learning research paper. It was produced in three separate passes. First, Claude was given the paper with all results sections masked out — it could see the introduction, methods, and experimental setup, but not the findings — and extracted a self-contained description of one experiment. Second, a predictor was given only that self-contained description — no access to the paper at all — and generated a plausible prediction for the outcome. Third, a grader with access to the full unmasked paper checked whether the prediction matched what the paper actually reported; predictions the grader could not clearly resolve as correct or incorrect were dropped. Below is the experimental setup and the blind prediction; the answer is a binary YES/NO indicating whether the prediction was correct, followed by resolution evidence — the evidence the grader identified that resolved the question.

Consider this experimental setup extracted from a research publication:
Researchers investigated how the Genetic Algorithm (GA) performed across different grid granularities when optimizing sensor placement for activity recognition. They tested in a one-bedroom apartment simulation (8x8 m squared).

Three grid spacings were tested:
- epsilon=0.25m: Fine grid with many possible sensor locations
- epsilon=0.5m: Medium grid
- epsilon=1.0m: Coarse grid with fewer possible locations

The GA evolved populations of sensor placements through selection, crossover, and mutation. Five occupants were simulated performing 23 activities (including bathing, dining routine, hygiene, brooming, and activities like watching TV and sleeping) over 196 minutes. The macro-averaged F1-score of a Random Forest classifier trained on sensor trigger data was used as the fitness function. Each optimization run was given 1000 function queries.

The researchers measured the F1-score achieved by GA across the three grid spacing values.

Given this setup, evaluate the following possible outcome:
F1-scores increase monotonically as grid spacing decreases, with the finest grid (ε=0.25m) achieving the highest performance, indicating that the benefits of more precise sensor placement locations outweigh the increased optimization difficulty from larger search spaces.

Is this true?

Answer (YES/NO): NO